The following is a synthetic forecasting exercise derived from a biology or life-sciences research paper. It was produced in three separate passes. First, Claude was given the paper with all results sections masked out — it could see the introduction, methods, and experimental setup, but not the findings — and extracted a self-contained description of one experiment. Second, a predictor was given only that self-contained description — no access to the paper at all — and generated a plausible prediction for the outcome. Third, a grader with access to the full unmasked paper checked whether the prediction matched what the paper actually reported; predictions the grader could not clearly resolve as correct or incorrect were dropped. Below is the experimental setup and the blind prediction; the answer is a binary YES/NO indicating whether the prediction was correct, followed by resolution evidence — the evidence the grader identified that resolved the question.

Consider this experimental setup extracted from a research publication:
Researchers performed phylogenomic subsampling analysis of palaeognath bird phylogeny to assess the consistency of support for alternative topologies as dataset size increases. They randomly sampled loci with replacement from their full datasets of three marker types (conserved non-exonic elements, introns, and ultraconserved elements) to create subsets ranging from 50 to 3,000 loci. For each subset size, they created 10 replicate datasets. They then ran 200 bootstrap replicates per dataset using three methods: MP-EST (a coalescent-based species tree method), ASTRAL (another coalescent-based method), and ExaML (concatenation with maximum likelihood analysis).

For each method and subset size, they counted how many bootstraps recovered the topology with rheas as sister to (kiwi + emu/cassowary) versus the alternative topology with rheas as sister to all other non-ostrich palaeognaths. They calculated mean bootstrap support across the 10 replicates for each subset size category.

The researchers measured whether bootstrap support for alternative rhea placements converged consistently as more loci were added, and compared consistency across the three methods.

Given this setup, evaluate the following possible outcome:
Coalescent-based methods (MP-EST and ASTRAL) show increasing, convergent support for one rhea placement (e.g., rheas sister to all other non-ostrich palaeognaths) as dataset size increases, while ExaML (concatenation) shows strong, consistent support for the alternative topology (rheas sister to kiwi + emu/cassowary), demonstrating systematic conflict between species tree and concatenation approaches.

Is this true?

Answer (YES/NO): NO